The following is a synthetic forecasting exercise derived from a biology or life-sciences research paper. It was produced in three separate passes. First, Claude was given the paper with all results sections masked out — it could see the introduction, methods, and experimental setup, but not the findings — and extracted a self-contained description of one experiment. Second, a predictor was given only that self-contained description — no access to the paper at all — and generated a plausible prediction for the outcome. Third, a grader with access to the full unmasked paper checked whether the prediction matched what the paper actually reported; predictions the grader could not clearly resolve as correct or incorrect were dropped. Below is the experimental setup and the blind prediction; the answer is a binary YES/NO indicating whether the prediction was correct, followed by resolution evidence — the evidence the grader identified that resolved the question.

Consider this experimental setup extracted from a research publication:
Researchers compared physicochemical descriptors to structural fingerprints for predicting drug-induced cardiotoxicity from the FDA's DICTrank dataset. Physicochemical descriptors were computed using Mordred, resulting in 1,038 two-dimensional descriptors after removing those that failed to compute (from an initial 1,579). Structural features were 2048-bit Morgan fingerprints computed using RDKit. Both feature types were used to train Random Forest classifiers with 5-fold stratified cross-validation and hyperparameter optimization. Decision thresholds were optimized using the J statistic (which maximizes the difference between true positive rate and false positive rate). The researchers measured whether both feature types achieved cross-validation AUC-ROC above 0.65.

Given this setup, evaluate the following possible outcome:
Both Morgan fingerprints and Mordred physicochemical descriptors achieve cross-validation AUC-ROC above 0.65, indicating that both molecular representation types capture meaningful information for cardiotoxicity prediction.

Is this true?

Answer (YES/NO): YES